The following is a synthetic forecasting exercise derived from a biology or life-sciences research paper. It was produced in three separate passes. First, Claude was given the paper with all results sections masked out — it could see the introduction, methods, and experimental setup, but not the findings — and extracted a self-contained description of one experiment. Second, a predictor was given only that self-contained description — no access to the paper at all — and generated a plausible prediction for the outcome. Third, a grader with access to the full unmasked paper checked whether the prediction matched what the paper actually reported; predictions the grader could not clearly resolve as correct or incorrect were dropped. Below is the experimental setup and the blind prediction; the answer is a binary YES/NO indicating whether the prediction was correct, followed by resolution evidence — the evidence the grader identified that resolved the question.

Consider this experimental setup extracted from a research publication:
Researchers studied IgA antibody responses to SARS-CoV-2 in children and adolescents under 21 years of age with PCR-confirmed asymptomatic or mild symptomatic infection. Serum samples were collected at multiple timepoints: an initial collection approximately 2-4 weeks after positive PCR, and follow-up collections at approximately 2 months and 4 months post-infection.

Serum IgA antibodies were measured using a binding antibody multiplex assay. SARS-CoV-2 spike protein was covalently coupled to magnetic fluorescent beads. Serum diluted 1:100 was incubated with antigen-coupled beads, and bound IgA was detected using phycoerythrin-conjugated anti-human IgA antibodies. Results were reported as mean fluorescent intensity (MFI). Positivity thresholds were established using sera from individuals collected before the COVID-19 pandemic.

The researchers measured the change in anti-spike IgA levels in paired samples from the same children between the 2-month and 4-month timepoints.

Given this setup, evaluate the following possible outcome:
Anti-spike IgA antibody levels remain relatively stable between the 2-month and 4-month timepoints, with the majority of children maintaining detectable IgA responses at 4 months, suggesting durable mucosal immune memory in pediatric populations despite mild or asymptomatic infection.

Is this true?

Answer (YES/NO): NO